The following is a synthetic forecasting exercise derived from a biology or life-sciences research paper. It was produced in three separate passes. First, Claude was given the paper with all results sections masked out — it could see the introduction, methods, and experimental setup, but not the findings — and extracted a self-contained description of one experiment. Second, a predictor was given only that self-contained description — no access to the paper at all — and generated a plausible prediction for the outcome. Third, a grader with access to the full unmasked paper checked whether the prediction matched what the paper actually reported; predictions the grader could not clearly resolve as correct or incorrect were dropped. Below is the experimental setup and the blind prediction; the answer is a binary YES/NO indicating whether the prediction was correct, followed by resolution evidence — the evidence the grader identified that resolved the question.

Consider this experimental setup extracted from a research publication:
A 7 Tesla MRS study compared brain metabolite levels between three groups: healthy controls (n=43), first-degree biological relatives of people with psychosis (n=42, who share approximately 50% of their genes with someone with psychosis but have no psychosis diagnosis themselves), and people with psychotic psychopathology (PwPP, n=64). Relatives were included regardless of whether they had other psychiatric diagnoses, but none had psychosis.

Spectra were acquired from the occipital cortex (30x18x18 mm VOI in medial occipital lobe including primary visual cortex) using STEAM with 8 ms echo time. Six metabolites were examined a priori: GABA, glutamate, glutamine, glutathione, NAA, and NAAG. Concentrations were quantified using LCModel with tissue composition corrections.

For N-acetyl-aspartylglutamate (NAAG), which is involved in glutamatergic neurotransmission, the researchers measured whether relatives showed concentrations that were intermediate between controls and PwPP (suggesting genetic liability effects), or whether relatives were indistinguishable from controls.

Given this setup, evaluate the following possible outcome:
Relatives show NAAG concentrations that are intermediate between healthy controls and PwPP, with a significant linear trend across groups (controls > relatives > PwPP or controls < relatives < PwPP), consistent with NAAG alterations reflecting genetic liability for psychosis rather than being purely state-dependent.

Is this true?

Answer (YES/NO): NO